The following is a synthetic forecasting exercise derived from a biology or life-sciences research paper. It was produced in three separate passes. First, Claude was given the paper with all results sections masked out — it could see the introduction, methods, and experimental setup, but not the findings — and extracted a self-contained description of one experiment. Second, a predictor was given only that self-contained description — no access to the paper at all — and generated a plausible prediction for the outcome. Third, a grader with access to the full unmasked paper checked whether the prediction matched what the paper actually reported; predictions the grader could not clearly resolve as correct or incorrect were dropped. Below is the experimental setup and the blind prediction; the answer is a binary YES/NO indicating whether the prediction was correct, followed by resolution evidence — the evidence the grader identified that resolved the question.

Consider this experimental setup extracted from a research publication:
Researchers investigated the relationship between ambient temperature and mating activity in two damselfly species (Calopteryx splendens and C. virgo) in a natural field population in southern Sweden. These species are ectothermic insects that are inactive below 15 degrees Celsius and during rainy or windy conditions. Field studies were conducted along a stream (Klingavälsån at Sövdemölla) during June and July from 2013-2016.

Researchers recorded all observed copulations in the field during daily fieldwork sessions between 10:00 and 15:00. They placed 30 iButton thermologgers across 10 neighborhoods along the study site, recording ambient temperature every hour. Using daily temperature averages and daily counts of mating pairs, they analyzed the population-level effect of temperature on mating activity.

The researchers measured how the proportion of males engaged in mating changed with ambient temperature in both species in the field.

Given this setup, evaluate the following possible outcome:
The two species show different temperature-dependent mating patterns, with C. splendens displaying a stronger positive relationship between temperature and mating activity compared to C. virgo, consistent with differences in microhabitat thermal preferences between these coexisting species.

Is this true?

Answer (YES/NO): NO